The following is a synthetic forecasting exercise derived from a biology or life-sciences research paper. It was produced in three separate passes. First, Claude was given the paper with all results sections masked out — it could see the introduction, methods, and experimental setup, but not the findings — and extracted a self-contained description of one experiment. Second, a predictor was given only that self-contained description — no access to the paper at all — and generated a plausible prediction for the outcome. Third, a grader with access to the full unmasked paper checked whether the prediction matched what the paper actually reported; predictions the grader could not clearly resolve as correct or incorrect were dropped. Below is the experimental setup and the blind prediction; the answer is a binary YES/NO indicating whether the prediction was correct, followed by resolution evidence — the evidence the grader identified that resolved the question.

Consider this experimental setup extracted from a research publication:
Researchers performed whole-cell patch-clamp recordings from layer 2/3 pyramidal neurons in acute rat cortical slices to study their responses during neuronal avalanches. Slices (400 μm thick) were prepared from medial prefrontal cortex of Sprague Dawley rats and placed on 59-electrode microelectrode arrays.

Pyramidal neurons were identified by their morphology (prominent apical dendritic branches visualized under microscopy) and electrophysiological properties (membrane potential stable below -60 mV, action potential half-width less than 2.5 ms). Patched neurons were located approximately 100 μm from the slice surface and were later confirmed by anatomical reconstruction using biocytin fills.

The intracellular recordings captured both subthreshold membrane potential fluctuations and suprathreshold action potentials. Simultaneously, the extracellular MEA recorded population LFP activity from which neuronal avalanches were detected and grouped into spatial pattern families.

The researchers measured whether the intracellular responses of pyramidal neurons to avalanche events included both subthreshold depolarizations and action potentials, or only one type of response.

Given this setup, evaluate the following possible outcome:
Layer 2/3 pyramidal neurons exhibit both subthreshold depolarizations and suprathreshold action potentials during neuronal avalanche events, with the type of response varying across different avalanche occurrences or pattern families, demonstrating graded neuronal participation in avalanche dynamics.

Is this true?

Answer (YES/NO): NO